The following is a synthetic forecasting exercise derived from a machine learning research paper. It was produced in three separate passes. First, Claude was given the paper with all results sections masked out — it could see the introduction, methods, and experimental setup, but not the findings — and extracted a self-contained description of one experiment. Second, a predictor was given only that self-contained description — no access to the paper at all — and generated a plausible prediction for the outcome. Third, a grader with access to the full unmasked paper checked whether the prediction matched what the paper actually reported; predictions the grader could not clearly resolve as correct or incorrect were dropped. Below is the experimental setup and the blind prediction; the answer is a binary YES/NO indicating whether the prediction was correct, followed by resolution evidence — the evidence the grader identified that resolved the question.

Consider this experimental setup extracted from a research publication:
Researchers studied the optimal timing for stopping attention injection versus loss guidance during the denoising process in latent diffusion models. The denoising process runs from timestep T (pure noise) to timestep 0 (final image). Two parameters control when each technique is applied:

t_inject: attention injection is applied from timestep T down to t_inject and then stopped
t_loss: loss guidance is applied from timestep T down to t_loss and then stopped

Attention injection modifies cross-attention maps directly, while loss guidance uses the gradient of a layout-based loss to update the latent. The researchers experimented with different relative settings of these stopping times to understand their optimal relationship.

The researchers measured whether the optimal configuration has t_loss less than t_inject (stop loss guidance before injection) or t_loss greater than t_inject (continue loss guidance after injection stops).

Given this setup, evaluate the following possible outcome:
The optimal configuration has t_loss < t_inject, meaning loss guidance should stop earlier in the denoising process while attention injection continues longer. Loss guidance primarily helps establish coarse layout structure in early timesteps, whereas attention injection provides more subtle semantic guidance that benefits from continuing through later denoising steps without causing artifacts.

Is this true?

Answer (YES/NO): NO